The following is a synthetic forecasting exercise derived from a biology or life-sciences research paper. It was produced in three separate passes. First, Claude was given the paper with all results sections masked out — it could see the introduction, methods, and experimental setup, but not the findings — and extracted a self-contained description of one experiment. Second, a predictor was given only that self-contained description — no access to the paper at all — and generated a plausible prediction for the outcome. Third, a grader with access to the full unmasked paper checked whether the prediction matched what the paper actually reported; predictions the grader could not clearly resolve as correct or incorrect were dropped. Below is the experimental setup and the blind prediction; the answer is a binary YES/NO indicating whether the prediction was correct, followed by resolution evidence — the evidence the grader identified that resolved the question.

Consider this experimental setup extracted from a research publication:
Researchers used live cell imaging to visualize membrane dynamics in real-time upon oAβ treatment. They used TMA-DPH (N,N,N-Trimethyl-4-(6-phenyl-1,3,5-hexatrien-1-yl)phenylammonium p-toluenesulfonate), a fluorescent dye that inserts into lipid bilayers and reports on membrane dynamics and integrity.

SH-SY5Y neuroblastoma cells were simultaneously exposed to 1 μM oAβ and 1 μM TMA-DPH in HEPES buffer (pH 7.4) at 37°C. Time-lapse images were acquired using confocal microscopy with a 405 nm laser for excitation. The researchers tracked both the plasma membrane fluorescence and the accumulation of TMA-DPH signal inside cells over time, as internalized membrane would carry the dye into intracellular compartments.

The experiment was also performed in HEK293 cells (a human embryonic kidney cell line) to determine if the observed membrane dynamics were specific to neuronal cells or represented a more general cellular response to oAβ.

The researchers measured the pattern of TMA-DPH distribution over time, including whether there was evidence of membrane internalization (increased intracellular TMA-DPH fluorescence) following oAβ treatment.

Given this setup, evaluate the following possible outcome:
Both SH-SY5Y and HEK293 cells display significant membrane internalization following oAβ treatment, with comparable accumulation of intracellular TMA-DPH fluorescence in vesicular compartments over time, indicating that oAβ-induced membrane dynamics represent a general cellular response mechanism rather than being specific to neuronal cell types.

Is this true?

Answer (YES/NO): NO